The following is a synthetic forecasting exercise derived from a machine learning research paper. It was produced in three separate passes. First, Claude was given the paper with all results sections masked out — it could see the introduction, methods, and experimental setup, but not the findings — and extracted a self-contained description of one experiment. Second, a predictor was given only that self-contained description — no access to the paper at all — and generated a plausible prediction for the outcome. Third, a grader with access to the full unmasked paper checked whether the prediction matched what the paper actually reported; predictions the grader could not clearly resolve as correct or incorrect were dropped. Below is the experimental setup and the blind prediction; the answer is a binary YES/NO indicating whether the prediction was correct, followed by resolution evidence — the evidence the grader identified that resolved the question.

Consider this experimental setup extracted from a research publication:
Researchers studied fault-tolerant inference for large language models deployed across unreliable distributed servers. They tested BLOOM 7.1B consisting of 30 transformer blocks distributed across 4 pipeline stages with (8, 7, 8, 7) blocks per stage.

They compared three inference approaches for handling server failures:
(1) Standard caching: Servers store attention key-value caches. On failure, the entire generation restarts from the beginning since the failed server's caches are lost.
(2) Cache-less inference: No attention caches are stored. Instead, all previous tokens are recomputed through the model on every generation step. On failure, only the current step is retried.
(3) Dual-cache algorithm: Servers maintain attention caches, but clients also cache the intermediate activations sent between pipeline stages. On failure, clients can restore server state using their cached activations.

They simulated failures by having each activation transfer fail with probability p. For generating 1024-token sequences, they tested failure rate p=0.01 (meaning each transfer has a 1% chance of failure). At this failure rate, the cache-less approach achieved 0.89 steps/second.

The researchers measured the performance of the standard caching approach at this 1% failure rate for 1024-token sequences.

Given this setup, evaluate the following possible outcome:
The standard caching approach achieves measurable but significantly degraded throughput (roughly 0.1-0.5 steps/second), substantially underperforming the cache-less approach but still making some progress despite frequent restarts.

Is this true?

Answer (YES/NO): NO